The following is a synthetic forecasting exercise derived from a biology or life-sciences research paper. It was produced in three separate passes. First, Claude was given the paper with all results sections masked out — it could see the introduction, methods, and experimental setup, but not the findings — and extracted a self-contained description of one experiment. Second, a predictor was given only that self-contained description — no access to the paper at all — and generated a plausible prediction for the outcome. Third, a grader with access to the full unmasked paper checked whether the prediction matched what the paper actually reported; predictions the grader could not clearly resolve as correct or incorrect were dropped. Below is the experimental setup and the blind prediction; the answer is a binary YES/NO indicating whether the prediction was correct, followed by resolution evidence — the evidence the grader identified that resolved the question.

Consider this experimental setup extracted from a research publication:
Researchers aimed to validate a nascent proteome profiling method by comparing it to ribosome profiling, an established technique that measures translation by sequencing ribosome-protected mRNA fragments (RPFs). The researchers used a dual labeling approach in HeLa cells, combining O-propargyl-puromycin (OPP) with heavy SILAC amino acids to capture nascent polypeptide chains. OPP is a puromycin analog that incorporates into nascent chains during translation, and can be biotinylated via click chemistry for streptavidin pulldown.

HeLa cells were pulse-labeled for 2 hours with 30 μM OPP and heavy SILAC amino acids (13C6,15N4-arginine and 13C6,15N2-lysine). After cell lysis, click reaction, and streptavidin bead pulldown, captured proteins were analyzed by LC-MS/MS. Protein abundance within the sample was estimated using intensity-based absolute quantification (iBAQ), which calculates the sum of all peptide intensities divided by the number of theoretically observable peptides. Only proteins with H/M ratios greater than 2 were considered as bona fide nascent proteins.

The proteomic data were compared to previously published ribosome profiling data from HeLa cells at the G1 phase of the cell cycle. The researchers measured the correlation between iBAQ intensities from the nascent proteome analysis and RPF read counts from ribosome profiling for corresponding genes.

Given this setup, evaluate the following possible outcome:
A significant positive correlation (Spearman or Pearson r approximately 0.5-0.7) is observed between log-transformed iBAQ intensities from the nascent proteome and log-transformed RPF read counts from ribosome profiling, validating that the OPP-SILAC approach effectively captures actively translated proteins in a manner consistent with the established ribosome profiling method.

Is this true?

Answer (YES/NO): NO